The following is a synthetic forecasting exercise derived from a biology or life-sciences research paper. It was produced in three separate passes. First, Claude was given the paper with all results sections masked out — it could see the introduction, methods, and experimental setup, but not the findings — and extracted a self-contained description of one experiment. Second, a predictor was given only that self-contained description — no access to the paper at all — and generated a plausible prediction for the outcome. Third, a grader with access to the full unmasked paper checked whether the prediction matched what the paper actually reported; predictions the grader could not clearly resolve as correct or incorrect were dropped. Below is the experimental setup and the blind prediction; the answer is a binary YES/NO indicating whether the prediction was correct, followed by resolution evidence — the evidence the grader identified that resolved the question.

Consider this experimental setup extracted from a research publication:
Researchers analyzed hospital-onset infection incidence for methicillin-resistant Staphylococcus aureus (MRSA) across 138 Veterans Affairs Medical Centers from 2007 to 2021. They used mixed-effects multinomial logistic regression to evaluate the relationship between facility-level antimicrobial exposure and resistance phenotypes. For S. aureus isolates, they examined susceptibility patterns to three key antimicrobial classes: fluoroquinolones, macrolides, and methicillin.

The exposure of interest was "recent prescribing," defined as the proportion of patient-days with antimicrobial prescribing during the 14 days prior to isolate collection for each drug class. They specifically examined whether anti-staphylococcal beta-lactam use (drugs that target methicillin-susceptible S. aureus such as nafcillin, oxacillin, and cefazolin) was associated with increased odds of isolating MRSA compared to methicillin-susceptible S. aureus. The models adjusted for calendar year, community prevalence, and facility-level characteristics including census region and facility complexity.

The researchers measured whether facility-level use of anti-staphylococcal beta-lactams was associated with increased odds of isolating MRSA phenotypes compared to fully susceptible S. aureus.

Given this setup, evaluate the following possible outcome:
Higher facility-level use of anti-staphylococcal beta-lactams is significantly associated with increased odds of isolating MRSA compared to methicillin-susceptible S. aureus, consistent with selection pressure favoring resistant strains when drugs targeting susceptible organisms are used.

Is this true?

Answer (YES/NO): NO